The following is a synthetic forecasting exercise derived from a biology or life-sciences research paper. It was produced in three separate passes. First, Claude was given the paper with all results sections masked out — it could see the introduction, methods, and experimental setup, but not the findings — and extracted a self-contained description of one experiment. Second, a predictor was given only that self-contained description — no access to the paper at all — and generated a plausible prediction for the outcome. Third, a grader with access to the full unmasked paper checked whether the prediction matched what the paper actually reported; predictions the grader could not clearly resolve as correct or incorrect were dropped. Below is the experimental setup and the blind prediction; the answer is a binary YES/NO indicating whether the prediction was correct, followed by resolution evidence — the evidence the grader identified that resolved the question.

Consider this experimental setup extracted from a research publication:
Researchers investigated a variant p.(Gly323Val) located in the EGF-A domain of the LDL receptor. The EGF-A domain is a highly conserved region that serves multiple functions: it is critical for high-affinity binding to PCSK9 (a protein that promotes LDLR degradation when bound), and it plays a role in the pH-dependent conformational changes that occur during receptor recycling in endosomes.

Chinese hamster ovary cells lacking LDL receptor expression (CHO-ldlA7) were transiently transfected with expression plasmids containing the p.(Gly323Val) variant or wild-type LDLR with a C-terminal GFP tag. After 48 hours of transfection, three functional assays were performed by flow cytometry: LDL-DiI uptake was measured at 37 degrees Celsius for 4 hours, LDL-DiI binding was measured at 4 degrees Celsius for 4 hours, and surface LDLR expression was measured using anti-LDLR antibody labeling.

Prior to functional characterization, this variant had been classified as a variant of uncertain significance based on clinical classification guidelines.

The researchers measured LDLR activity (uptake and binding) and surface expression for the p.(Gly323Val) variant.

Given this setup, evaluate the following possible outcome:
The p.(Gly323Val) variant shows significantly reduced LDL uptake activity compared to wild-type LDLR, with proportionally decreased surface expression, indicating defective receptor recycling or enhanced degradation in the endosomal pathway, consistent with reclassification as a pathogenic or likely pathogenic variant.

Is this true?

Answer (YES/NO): NO